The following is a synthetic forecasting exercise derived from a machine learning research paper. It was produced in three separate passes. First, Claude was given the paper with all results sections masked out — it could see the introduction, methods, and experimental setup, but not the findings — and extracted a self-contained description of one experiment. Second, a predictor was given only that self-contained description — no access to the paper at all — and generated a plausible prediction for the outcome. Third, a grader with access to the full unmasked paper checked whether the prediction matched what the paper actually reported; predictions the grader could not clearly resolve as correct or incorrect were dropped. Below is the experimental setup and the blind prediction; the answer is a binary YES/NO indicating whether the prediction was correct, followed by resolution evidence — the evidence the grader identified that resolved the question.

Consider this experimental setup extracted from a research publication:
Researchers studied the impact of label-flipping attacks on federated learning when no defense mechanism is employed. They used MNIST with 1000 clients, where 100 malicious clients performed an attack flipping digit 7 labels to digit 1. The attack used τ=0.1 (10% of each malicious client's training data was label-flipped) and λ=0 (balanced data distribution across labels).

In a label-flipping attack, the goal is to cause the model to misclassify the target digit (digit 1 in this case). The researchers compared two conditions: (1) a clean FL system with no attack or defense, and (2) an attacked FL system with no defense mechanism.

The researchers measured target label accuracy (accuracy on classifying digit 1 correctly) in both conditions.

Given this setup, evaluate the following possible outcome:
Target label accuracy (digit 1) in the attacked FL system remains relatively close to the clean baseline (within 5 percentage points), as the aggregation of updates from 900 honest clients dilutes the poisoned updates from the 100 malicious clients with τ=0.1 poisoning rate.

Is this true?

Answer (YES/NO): NO